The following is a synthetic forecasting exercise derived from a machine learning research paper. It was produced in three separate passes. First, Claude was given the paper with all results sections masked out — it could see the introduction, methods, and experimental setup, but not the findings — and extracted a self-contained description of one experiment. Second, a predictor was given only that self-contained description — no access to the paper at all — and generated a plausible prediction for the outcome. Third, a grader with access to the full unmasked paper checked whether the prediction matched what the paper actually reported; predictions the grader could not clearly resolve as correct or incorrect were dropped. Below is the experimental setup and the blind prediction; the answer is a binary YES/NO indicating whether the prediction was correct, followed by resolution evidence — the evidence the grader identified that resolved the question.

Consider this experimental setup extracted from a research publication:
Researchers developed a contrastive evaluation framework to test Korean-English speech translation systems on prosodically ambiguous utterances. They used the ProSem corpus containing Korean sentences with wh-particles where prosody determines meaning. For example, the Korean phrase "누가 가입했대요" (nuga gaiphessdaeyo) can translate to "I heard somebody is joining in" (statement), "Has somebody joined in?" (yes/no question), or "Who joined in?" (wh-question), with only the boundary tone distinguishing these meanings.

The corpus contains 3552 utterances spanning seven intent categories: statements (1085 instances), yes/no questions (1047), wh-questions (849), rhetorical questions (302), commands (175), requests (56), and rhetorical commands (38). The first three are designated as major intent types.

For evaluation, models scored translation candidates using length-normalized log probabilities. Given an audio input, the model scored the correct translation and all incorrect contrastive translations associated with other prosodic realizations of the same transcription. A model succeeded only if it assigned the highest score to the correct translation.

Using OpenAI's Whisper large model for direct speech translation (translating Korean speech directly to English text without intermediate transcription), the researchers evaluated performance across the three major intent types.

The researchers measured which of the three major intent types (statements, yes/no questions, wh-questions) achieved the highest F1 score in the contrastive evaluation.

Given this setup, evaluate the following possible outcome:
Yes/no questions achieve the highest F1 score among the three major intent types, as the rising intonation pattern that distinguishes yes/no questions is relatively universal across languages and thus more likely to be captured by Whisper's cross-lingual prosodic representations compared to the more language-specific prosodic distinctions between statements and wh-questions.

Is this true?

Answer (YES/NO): NO